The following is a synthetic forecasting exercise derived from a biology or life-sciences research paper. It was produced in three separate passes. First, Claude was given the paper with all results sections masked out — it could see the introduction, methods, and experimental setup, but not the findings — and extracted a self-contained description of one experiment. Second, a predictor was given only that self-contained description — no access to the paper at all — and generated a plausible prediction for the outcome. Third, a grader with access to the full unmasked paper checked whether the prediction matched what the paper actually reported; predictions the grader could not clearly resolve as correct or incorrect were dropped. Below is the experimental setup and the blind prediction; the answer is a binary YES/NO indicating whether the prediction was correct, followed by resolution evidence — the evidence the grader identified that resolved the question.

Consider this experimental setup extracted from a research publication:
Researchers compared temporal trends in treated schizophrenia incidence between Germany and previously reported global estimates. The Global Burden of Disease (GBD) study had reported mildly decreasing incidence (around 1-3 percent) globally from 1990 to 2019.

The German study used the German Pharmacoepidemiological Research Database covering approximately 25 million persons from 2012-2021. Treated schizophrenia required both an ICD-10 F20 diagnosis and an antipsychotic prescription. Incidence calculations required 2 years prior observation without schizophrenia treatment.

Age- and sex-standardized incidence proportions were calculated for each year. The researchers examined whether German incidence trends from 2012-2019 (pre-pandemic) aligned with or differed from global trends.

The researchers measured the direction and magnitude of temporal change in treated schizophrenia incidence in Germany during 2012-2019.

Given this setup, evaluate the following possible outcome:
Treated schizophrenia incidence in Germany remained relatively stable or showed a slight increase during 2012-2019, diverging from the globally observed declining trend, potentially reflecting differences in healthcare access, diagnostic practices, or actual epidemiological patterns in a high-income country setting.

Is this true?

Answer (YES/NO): NO